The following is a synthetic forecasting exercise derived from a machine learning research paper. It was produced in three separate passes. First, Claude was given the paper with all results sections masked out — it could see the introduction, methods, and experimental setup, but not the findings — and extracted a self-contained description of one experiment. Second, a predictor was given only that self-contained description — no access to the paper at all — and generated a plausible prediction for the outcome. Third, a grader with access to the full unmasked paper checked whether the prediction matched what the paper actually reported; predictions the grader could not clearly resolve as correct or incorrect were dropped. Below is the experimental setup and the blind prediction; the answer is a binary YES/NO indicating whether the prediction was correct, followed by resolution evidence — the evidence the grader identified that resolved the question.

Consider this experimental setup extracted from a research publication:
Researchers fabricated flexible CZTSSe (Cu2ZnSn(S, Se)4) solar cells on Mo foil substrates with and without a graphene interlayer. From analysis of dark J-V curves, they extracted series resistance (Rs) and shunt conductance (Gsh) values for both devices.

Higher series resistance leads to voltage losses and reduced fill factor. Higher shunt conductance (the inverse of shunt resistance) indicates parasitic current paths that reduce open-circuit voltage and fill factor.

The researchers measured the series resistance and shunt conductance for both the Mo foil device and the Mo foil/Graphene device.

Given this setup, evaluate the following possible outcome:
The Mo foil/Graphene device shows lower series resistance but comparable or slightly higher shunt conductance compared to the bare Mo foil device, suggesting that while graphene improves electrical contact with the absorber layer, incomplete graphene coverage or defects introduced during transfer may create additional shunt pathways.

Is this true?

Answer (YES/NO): NO